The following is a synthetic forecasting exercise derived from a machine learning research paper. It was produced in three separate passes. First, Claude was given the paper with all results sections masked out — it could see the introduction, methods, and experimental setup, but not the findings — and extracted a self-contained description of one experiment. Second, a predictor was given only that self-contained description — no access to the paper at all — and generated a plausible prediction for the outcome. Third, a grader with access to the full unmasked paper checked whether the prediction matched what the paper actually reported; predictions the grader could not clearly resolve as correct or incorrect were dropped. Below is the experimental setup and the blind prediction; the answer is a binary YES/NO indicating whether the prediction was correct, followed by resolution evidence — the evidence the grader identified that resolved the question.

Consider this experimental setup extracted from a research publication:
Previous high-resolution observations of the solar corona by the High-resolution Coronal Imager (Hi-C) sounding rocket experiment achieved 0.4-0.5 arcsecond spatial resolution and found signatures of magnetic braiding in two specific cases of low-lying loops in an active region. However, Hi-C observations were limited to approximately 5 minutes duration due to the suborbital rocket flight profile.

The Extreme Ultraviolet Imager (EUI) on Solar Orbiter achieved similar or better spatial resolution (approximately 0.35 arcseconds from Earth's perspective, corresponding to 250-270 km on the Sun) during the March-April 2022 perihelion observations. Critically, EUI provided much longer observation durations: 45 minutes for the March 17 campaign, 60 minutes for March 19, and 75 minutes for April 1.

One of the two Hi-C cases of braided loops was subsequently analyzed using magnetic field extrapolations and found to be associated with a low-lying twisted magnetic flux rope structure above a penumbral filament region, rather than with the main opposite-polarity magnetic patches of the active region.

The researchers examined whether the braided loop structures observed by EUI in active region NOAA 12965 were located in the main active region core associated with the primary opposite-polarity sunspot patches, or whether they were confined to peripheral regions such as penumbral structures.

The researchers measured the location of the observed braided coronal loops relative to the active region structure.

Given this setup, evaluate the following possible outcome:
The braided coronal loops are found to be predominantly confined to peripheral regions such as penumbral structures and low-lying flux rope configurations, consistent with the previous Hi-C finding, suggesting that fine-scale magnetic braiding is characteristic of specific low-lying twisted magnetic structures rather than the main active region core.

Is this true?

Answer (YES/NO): NO